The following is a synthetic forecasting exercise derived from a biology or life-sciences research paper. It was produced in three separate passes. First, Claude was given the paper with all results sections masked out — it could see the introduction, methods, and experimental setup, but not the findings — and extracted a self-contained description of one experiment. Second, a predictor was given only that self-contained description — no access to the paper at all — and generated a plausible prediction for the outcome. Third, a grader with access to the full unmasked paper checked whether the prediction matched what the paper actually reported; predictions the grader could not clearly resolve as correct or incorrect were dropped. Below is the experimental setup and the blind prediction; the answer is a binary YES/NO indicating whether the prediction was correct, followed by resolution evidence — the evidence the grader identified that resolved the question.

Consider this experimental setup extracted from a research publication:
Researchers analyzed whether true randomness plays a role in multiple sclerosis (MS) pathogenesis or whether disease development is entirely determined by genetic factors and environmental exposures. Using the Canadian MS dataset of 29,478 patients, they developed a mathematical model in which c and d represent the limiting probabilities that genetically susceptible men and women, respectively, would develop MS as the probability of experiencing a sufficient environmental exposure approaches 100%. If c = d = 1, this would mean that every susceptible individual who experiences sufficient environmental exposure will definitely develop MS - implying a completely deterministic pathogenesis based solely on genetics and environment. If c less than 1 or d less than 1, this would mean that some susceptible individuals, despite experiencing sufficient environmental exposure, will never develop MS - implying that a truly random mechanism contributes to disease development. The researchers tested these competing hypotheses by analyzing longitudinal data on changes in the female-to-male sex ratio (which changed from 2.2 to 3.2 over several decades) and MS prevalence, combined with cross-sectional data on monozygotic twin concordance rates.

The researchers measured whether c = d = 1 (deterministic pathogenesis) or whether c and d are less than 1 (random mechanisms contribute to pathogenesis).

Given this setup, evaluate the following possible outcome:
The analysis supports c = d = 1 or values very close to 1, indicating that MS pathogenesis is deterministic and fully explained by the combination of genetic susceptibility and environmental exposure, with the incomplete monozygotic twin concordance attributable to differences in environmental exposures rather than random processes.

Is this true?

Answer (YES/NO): NO